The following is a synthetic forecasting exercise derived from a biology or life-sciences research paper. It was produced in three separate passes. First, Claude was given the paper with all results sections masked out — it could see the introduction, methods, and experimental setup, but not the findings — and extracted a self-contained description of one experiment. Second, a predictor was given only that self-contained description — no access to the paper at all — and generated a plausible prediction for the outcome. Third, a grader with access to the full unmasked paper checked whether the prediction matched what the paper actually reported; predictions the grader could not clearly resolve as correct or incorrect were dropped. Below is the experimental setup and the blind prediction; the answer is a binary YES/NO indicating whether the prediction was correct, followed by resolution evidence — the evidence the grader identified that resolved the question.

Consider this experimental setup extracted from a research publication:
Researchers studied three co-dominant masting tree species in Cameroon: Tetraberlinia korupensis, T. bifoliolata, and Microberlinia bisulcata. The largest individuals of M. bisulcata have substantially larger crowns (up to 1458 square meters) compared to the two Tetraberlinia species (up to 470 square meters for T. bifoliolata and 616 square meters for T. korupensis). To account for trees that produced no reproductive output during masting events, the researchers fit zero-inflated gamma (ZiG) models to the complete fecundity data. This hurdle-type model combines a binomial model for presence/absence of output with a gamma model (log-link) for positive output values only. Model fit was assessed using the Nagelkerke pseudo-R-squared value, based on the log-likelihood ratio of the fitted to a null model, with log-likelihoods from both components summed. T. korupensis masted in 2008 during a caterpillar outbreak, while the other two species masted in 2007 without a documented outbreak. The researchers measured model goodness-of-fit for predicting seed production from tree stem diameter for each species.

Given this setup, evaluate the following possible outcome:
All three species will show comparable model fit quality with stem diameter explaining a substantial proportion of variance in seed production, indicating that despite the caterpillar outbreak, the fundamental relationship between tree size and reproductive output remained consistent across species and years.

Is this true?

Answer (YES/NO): NO